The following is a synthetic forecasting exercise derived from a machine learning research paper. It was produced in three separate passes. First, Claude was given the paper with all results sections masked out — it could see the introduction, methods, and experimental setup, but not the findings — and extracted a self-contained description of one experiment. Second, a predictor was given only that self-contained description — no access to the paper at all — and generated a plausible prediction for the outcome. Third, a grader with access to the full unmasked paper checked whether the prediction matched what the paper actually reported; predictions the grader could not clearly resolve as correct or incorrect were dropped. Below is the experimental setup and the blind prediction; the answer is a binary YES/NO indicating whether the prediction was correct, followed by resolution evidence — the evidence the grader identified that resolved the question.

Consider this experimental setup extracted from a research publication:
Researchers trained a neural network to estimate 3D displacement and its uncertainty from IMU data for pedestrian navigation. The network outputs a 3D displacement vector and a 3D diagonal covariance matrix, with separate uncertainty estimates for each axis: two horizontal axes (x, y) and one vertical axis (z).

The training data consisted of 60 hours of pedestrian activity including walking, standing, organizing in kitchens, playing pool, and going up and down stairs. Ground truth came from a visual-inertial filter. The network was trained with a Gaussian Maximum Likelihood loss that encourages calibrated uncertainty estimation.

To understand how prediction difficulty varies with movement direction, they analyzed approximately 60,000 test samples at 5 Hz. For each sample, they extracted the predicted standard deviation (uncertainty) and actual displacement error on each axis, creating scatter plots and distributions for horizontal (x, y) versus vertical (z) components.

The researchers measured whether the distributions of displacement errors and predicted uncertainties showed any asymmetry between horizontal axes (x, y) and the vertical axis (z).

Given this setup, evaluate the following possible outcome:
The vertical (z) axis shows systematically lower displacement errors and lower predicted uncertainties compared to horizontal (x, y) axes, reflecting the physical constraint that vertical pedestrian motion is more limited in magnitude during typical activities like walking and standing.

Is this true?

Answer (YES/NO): YES